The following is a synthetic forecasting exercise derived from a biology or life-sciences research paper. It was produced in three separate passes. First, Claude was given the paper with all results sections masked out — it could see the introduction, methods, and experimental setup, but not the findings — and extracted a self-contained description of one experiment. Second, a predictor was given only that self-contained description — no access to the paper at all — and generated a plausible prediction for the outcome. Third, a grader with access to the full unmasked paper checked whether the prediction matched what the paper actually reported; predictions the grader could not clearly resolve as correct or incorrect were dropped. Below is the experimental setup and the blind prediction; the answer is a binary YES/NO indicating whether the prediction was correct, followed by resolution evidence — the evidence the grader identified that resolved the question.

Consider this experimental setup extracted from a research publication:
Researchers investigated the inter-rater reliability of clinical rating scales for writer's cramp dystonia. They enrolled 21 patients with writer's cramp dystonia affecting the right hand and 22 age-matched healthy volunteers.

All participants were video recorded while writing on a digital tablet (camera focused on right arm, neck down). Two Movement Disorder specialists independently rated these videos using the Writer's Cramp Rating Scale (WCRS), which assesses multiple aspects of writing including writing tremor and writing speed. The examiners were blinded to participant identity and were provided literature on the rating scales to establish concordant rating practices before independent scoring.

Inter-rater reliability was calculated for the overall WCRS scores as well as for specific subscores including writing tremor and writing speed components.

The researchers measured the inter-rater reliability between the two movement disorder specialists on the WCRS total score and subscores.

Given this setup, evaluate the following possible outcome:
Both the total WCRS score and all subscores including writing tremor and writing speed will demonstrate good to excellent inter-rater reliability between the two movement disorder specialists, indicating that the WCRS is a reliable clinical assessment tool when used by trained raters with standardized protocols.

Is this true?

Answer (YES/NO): NO